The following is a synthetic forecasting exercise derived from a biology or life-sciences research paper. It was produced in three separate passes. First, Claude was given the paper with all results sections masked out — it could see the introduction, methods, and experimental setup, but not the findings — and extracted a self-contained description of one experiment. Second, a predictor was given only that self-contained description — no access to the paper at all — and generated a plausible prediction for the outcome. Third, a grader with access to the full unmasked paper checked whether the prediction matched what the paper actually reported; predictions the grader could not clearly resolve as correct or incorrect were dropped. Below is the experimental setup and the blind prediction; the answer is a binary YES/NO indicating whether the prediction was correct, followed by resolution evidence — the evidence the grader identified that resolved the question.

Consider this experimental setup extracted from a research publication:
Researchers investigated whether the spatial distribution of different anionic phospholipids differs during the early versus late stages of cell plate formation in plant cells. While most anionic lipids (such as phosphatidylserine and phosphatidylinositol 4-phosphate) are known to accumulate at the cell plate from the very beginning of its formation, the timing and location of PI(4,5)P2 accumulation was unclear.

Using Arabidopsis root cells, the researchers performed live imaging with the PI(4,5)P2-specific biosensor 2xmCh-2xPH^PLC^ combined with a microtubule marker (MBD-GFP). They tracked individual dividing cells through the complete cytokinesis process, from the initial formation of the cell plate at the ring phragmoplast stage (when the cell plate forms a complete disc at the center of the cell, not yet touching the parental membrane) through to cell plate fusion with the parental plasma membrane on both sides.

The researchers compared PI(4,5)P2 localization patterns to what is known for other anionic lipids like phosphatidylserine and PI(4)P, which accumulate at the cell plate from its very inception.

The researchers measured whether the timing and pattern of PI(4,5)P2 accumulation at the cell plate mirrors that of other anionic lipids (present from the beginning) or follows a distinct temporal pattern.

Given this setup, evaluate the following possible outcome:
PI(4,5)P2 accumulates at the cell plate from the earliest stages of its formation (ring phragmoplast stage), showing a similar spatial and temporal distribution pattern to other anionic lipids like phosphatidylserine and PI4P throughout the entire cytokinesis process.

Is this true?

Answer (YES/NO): NO